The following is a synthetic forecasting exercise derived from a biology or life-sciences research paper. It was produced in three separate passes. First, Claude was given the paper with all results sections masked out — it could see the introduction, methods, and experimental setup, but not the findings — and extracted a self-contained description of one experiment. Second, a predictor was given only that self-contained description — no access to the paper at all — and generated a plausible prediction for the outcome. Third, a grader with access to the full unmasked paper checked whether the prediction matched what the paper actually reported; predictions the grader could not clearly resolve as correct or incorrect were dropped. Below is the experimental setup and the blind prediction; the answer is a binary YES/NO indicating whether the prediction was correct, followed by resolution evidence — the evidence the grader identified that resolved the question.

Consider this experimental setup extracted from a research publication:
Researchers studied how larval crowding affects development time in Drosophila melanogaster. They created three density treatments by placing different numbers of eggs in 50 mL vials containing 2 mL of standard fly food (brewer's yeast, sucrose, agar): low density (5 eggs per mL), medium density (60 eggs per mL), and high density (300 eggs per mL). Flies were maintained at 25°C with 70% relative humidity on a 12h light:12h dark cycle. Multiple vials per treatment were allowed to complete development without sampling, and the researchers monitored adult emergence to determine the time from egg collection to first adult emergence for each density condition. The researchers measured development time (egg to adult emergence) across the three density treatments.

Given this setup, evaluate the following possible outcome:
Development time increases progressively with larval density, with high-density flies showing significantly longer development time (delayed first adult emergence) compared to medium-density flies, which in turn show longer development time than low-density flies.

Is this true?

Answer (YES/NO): NO